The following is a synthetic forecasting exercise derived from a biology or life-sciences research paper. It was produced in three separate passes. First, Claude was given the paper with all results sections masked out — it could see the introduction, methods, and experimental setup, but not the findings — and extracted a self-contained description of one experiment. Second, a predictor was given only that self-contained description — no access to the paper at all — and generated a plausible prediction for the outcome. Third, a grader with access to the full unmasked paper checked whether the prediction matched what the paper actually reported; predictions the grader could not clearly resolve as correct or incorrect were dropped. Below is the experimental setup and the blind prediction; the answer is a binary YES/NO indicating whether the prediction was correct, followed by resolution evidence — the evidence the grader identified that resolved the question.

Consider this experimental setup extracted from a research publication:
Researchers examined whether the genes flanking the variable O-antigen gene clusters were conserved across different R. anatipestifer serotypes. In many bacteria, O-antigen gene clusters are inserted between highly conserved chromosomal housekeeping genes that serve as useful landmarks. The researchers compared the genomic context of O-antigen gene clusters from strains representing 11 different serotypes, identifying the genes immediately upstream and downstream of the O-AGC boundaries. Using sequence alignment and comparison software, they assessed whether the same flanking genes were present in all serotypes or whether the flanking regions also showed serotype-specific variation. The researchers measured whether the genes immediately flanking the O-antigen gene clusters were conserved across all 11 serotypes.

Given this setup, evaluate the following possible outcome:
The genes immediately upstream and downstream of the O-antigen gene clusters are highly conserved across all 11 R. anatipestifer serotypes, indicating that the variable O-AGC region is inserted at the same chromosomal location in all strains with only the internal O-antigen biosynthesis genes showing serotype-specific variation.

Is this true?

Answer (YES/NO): YES